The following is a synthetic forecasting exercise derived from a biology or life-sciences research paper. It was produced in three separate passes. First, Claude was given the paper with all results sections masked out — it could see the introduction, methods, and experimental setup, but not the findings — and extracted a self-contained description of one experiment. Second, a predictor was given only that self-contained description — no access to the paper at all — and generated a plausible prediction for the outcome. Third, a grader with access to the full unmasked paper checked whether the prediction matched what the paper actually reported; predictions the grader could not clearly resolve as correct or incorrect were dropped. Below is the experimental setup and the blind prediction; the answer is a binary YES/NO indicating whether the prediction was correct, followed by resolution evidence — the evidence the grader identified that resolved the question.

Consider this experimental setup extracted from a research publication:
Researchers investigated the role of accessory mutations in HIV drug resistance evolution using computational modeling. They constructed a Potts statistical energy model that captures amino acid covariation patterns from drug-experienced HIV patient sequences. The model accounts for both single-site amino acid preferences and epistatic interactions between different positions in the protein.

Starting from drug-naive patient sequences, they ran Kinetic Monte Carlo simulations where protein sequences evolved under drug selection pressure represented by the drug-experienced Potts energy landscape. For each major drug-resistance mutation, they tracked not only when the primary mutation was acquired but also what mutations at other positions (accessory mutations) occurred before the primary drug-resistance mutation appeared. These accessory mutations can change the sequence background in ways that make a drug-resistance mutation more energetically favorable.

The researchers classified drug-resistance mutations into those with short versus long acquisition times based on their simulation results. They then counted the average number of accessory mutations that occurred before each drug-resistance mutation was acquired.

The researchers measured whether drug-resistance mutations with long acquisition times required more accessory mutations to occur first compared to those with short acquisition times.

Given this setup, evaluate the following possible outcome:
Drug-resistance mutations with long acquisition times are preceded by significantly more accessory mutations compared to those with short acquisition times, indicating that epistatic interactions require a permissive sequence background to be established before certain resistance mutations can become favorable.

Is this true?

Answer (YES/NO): YES